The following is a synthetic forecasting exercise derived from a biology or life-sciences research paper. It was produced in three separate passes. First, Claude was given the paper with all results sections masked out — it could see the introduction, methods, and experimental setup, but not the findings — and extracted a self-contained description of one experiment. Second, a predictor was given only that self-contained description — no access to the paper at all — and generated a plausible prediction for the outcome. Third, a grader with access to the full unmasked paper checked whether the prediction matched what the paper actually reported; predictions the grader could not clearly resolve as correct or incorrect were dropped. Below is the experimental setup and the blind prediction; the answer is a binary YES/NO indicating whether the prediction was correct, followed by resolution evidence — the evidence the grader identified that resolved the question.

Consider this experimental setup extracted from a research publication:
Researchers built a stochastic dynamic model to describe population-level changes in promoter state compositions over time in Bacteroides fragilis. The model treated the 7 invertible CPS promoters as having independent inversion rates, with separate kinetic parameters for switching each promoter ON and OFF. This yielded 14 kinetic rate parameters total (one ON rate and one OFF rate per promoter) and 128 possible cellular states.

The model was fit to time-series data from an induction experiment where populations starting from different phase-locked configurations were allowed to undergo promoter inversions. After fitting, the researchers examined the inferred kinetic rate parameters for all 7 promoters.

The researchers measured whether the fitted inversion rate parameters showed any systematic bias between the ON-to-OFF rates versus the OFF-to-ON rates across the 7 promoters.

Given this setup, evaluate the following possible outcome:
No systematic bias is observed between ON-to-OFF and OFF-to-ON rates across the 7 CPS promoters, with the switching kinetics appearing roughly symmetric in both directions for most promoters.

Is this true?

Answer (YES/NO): NO